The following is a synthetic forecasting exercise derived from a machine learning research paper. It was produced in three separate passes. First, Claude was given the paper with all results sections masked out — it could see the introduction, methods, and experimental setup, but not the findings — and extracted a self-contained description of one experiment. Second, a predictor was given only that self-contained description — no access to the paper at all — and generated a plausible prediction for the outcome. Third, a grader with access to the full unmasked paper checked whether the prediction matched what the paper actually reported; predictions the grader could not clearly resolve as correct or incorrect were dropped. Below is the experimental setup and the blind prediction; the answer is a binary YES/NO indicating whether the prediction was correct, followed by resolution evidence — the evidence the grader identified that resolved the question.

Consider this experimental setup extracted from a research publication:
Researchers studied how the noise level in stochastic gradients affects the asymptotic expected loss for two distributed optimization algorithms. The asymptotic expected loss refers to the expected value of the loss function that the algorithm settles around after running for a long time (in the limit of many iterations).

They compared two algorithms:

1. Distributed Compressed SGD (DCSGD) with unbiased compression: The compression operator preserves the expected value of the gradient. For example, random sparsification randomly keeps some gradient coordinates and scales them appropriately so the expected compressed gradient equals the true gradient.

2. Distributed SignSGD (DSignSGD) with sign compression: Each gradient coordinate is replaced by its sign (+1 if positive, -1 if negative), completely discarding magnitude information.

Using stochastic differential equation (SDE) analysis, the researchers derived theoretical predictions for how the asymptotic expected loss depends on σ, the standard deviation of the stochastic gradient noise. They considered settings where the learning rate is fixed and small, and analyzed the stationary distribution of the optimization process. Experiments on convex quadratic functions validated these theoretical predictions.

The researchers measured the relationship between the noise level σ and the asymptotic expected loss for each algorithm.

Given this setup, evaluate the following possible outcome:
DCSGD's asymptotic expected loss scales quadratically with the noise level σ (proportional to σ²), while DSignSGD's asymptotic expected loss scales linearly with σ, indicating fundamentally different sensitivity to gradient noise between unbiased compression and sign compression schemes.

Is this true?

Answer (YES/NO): YES